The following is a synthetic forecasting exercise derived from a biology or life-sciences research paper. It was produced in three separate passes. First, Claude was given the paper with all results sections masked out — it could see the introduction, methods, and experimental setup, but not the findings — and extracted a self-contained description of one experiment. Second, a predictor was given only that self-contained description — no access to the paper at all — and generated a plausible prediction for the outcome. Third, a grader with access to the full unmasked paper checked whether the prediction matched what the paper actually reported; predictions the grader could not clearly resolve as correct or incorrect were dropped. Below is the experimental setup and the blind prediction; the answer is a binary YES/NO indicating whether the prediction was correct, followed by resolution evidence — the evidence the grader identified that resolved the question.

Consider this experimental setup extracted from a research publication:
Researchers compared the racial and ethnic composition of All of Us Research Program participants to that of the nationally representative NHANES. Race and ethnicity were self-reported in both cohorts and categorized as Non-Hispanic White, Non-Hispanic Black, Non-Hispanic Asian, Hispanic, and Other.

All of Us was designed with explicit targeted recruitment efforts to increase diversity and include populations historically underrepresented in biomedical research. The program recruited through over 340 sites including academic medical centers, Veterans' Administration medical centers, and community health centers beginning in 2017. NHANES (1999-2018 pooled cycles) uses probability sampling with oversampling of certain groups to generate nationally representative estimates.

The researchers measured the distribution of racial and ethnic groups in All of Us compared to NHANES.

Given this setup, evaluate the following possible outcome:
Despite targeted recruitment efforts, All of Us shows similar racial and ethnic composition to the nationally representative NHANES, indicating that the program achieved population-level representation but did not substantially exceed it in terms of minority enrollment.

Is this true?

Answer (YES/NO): NO